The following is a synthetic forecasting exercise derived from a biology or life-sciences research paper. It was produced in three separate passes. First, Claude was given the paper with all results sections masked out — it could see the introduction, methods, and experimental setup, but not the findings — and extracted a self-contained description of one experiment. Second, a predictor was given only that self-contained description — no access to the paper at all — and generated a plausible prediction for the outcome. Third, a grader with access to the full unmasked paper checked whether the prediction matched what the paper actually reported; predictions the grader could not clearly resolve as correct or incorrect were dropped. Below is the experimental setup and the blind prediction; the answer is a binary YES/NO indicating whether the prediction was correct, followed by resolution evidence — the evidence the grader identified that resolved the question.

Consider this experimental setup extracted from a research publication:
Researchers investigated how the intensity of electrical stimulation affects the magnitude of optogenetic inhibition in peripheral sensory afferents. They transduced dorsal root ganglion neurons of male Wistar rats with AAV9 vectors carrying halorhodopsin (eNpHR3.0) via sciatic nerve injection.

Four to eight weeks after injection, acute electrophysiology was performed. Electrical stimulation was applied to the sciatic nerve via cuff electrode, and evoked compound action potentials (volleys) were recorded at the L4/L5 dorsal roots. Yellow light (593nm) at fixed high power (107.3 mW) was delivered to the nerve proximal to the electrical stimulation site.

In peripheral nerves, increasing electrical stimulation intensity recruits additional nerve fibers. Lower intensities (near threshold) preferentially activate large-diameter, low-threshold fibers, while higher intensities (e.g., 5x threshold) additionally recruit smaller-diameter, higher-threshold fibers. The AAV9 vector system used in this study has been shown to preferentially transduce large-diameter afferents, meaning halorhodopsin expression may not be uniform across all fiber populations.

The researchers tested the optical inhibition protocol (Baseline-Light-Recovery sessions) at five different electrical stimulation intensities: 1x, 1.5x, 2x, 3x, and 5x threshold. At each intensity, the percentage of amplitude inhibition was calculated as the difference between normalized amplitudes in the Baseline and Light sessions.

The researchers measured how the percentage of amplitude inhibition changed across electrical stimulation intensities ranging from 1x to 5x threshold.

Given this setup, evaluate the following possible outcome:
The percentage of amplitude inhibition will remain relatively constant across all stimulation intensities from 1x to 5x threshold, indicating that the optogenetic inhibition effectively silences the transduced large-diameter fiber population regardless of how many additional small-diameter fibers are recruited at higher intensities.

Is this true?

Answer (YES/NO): NO